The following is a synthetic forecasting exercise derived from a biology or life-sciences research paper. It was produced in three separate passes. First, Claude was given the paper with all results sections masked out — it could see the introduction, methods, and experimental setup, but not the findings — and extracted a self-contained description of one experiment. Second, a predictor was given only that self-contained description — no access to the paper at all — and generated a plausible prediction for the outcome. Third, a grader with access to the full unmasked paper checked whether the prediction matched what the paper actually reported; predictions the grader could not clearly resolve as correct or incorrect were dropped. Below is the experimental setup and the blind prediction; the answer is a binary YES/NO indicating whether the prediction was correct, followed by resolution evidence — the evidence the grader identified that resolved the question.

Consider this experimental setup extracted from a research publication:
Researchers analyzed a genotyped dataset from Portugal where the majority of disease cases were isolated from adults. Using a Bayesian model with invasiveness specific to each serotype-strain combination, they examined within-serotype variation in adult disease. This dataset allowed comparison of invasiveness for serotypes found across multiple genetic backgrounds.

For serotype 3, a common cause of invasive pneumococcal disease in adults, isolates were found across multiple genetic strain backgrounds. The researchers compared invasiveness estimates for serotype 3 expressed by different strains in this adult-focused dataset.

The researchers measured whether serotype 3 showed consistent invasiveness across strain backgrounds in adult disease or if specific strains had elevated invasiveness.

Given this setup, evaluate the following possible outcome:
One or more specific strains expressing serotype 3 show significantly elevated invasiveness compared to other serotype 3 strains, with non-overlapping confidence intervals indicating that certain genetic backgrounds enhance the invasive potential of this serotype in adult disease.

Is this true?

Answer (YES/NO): YES